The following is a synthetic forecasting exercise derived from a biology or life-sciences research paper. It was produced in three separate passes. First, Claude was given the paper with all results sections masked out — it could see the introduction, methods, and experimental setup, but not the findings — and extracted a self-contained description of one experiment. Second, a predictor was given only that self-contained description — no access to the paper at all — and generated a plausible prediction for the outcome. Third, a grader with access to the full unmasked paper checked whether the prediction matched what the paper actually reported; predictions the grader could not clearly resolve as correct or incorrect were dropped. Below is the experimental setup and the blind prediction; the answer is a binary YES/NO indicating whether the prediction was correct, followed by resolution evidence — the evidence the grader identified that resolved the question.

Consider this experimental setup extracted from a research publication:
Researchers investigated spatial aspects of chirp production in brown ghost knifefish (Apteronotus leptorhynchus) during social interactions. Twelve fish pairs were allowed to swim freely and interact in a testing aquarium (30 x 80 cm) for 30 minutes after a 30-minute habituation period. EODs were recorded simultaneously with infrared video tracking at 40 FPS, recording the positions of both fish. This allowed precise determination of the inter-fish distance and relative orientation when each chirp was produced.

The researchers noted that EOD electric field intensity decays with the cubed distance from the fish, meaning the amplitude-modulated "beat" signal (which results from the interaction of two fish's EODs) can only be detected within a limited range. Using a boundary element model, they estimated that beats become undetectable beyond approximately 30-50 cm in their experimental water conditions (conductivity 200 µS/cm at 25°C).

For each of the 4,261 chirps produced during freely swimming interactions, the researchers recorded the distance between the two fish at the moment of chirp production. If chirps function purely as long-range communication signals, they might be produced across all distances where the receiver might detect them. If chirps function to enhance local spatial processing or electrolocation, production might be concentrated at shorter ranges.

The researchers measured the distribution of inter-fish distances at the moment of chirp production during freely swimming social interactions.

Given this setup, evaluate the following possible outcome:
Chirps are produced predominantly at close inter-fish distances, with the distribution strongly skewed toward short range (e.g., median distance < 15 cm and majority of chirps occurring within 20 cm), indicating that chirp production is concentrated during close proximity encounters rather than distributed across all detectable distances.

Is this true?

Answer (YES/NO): NO